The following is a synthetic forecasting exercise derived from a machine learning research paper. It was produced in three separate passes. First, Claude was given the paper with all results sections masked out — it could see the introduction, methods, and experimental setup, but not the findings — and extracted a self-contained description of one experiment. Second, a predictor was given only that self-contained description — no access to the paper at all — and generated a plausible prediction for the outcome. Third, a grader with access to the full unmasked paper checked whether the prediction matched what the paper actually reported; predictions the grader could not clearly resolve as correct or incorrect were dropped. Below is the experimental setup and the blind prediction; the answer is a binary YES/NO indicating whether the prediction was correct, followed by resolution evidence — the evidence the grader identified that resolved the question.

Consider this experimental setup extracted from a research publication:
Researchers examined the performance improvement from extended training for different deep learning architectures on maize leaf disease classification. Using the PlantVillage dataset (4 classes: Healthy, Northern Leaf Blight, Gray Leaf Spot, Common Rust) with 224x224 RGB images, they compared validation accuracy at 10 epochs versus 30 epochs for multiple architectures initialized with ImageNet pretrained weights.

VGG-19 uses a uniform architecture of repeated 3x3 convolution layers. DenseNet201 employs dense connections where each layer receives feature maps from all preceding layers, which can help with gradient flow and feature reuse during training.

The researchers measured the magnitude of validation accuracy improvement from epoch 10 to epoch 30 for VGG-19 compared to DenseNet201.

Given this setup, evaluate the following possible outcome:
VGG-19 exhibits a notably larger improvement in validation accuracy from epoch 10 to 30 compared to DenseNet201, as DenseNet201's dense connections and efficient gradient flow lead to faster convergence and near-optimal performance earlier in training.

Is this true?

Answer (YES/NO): NO